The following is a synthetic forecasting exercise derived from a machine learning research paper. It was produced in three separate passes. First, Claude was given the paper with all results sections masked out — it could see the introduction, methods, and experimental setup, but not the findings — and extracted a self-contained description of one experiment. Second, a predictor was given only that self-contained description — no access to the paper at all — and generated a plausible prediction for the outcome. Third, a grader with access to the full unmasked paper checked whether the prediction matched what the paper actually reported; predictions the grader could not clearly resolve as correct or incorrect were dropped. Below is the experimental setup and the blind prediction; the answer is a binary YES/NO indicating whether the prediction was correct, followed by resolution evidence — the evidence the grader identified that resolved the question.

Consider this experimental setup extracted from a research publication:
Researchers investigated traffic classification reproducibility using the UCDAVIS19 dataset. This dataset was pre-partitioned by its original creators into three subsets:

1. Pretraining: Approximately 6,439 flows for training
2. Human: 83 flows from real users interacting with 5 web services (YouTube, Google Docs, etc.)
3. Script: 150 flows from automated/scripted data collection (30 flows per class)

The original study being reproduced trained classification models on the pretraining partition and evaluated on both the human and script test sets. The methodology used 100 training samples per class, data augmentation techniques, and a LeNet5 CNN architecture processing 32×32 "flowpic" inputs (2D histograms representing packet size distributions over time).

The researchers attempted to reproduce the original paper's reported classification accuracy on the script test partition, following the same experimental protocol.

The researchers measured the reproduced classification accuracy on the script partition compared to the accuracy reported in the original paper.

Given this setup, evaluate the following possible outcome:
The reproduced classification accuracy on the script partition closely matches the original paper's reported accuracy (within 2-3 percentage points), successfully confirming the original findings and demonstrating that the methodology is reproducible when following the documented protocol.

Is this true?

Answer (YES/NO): YES